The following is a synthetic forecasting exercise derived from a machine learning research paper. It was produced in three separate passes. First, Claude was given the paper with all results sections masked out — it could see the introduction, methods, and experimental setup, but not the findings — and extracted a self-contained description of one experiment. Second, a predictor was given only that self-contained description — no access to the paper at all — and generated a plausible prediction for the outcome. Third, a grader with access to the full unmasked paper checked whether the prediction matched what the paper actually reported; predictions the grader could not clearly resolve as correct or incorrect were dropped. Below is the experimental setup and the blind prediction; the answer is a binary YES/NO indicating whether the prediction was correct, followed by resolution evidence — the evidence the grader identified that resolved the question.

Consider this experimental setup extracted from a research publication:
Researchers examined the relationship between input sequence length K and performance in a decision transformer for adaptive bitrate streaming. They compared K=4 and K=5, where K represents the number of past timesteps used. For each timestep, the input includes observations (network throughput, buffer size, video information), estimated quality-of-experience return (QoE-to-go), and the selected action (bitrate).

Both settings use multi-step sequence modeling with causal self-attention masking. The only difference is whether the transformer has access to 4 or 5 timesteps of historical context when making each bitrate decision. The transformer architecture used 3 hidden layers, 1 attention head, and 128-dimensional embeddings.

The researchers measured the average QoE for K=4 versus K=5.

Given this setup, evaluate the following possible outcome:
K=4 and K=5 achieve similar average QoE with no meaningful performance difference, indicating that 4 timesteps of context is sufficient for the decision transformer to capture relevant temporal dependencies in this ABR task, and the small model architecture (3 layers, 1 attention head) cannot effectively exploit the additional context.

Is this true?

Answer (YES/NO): NO